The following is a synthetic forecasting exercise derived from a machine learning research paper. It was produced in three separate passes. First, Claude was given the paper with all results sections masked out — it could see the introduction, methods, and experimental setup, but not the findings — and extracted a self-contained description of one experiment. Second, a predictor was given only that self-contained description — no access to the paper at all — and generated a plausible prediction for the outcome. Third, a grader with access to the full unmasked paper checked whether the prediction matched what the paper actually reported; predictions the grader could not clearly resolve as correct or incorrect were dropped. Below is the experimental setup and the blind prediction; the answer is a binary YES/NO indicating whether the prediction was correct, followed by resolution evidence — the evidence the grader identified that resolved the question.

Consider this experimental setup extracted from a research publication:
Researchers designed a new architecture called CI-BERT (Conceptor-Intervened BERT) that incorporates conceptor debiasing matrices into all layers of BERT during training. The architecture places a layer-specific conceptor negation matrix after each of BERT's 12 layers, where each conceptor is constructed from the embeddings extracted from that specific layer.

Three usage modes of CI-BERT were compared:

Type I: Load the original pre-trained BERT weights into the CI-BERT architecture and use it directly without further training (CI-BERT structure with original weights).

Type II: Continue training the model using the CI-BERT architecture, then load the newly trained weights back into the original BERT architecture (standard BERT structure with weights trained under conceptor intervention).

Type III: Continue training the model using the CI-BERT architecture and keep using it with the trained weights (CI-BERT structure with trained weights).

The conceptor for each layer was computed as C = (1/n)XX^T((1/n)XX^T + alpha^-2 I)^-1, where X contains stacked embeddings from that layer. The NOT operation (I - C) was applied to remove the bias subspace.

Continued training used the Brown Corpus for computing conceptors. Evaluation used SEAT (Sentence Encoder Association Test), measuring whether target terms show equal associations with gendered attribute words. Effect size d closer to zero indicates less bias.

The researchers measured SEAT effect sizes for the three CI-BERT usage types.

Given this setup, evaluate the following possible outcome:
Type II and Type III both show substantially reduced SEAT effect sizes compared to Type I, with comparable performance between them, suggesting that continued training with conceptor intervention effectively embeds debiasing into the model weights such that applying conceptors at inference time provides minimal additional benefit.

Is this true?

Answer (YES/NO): NO